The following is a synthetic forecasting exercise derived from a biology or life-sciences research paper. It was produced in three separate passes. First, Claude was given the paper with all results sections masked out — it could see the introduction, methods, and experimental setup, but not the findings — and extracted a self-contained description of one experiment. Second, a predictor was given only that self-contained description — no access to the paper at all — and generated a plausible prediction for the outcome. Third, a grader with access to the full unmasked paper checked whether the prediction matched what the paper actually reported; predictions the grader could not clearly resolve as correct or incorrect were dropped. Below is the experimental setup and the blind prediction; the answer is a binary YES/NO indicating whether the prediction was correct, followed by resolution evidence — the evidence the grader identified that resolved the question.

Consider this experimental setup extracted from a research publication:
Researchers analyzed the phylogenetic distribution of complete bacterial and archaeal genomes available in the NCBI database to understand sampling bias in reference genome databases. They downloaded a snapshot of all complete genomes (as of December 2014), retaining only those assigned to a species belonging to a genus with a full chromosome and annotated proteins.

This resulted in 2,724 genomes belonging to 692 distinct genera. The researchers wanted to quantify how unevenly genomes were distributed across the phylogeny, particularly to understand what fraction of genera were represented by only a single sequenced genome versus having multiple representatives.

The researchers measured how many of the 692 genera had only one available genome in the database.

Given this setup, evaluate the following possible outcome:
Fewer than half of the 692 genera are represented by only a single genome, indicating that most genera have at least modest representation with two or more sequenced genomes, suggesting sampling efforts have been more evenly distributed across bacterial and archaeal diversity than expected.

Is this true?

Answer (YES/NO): NO